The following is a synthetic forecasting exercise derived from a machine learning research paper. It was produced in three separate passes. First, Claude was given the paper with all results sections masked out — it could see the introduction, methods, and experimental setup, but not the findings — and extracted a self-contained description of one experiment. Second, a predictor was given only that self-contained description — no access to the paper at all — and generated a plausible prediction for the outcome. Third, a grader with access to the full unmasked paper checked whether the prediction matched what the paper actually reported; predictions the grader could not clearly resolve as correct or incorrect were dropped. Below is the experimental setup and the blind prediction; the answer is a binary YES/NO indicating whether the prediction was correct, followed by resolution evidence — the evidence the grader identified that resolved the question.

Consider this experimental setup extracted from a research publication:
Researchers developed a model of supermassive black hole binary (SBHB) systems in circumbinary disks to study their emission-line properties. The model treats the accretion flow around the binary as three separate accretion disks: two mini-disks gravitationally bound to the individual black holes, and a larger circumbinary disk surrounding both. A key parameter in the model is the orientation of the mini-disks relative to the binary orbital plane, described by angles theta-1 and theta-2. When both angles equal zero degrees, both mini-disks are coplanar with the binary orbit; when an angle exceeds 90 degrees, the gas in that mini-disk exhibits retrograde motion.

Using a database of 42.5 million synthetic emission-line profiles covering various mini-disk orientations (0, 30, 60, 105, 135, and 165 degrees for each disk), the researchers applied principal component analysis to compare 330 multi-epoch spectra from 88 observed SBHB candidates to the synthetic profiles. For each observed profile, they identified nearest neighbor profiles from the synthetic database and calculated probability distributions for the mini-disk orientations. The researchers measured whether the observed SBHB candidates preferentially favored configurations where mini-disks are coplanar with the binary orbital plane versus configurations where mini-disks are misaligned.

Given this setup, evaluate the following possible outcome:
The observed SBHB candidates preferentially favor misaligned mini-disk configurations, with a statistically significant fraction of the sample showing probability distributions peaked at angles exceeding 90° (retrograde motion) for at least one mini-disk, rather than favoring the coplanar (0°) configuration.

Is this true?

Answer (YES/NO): NO